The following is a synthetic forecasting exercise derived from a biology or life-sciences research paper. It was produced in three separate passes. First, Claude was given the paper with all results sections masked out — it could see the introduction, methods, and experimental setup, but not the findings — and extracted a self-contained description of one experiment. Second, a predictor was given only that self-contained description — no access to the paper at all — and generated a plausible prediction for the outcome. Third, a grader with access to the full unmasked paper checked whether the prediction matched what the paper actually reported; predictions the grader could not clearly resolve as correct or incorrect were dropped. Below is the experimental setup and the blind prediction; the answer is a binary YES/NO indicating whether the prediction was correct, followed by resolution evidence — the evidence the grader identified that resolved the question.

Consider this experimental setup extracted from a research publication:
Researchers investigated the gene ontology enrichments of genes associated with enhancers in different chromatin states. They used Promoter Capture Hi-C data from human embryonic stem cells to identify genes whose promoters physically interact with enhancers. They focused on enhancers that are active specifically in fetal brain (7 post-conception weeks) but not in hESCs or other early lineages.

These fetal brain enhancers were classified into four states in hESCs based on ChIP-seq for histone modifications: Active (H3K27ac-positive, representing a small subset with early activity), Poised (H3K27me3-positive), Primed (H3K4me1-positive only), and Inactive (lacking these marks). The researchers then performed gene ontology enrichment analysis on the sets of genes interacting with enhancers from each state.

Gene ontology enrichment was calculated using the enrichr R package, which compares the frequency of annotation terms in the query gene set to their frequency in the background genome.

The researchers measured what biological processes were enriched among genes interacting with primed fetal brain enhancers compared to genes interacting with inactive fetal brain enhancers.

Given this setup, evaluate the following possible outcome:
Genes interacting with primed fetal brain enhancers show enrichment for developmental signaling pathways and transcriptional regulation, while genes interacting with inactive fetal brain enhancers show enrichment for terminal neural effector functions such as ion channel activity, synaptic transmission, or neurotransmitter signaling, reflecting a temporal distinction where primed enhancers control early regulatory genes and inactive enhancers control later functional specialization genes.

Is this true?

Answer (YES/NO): NO